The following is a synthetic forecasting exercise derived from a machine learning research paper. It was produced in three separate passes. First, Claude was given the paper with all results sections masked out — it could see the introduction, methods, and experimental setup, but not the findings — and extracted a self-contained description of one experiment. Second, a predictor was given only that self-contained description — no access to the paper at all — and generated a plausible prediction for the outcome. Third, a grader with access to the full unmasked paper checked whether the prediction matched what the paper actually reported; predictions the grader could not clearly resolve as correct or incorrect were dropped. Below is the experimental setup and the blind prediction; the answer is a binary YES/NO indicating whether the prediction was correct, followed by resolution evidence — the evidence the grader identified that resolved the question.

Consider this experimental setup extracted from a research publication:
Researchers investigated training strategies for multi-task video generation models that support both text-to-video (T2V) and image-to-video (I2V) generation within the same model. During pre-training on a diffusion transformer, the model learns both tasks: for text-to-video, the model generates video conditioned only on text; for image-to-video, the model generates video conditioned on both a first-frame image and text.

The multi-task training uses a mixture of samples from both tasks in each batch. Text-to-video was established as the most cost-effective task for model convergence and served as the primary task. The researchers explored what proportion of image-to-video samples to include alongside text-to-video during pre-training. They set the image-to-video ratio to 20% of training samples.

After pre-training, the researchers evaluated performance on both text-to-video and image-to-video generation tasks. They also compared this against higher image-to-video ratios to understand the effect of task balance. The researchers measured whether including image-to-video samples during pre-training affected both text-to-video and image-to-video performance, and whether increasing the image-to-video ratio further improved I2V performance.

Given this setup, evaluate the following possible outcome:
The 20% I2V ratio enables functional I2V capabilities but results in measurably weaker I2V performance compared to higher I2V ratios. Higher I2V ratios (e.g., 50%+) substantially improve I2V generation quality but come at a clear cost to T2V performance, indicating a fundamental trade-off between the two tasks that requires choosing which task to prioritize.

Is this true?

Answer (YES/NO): NO